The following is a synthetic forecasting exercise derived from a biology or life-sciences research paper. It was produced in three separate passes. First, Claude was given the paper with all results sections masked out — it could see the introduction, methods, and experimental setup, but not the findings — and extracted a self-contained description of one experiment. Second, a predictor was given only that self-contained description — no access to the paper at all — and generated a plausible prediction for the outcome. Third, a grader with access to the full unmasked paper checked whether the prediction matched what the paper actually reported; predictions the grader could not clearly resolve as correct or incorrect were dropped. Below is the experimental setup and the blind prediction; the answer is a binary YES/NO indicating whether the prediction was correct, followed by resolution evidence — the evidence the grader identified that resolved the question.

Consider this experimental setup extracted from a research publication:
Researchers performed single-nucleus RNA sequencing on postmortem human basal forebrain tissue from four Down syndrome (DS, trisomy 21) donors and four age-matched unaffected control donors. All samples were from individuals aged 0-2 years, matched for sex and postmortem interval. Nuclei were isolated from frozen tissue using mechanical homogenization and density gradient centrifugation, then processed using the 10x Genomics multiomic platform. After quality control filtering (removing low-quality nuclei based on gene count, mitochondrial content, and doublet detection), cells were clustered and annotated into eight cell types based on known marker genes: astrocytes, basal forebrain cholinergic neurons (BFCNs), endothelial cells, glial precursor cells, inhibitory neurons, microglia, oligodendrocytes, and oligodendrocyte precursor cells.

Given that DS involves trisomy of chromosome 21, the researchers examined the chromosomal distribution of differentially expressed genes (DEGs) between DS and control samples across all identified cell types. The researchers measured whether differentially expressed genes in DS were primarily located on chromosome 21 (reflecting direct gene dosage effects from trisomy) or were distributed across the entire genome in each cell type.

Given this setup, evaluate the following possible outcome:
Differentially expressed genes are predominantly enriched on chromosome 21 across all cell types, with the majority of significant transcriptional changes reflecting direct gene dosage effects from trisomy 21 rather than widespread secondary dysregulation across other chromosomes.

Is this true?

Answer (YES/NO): NO